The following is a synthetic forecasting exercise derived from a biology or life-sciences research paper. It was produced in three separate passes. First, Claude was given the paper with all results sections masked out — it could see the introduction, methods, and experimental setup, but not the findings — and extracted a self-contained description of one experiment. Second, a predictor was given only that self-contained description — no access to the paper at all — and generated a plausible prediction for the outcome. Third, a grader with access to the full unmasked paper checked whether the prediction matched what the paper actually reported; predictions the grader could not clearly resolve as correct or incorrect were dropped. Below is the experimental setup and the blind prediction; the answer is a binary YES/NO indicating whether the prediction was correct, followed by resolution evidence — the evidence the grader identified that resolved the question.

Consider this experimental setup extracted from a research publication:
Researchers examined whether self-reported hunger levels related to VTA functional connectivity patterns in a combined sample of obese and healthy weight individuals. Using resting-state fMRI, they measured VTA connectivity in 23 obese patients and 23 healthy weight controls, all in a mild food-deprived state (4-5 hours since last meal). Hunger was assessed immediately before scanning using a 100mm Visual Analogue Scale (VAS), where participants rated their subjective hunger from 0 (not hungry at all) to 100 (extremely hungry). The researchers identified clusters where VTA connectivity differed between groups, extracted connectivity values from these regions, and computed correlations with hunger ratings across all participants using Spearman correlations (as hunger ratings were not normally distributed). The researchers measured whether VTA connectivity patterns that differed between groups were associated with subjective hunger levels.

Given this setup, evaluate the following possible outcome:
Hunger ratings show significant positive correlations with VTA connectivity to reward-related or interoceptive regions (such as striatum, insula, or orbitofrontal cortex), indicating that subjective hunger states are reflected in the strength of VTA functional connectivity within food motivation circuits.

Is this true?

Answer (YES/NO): NO